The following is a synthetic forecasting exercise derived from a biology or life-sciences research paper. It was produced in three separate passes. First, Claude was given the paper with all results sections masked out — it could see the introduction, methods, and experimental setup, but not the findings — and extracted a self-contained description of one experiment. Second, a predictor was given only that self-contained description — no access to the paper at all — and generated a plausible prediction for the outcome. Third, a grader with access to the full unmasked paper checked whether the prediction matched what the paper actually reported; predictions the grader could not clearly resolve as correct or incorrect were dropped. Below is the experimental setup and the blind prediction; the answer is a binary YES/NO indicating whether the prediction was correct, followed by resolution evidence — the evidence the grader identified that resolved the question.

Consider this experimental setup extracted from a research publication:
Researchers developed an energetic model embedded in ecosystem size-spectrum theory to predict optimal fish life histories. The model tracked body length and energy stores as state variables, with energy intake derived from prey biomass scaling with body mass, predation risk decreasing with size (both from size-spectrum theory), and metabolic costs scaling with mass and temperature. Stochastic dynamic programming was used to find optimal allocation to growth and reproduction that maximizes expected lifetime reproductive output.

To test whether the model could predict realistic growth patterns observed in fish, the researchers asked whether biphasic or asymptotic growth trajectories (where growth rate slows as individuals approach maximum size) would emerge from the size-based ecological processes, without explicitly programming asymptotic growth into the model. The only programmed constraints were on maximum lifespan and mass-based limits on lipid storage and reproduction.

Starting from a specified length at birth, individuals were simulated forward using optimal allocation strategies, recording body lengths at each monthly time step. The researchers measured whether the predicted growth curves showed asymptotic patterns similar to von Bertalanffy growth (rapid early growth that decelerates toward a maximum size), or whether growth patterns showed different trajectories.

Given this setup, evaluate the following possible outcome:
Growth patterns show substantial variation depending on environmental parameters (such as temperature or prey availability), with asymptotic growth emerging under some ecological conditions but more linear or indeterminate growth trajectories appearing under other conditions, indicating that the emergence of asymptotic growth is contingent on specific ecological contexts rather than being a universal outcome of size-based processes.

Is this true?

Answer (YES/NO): NO